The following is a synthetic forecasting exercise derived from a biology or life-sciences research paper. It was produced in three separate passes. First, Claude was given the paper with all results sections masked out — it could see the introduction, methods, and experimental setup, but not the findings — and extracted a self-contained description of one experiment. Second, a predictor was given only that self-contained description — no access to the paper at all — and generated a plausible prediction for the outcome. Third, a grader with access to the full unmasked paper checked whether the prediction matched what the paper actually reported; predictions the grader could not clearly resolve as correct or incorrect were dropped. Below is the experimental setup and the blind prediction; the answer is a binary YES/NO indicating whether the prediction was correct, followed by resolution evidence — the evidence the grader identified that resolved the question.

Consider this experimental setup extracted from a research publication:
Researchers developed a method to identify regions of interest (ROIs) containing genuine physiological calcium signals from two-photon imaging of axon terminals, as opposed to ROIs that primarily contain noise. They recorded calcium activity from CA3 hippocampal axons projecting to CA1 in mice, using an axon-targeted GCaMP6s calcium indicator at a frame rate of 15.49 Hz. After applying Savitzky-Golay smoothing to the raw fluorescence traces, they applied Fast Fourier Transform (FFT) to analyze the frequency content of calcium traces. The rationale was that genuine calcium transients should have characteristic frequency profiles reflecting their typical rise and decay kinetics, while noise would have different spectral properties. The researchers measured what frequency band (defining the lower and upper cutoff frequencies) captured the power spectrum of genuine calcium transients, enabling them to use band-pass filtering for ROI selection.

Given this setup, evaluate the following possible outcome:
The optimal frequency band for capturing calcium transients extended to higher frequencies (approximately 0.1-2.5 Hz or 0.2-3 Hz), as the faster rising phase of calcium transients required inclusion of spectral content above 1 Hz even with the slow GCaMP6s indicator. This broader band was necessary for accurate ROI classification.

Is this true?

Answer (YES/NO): NO